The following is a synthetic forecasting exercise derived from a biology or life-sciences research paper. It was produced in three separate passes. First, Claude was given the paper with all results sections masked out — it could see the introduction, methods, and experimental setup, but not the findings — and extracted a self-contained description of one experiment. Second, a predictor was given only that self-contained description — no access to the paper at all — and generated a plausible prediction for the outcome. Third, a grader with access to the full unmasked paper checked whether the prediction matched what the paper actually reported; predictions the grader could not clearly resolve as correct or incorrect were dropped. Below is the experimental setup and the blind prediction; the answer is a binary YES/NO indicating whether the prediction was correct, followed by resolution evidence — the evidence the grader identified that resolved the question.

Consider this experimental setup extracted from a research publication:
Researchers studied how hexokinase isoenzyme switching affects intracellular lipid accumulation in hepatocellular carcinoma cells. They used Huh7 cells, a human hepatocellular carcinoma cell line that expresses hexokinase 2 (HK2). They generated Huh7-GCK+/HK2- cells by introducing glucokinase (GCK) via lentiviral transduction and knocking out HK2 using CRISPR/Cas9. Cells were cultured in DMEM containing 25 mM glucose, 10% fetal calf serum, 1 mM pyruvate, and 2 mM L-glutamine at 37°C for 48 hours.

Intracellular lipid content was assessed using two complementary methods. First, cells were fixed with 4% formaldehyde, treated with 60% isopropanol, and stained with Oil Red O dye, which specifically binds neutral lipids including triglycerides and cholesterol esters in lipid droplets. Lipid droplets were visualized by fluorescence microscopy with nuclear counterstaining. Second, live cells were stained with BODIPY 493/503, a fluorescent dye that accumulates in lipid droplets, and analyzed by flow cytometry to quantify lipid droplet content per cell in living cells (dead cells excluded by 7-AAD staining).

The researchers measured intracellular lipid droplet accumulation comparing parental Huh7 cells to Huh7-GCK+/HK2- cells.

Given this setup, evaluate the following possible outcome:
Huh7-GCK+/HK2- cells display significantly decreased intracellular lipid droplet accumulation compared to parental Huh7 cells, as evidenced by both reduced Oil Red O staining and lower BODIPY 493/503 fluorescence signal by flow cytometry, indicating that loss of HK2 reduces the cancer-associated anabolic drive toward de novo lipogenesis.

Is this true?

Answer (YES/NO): NO